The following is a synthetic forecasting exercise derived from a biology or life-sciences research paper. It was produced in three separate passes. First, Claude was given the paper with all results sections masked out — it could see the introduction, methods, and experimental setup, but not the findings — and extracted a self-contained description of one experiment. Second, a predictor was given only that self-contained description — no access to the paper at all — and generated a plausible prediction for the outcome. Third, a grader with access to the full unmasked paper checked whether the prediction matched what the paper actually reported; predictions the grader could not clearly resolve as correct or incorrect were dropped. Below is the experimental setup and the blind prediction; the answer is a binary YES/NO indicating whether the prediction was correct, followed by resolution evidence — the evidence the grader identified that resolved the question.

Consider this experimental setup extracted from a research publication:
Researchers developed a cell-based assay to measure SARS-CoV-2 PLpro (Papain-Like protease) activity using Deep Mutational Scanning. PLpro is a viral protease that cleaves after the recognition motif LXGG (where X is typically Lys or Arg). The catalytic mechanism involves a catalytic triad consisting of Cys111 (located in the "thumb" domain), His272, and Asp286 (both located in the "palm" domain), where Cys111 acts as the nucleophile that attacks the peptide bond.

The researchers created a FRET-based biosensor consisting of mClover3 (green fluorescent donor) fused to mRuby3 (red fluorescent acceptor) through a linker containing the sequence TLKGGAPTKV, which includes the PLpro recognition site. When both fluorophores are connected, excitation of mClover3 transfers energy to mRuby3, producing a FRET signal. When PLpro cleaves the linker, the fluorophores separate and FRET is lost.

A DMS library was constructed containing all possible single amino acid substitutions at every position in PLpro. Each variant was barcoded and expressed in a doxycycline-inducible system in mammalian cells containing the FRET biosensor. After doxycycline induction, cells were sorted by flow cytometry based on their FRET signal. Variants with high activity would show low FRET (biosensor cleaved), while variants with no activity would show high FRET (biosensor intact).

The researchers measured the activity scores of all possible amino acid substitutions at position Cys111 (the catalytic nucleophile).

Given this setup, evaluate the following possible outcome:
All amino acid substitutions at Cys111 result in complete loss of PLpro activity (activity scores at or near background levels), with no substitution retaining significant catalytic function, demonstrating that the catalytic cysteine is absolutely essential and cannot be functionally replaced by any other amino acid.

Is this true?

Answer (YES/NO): YES